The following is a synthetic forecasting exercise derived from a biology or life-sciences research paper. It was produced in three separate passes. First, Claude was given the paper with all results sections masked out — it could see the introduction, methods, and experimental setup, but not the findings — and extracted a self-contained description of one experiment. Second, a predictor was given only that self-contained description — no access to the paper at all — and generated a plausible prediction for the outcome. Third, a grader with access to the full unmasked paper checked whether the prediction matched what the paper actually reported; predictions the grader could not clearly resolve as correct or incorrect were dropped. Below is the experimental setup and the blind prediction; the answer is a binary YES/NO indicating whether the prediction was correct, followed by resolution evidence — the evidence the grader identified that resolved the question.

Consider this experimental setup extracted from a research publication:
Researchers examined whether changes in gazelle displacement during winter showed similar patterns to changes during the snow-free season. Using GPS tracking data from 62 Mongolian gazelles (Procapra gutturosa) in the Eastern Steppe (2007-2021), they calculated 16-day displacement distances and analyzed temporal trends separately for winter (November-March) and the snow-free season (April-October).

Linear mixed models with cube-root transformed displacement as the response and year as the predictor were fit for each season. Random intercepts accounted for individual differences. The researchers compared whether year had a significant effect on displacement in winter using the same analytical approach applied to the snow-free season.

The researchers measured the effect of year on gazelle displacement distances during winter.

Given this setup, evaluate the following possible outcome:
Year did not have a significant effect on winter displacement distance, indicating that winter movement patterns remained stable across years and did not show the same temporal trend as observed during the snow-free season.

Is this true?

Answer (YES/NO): YES